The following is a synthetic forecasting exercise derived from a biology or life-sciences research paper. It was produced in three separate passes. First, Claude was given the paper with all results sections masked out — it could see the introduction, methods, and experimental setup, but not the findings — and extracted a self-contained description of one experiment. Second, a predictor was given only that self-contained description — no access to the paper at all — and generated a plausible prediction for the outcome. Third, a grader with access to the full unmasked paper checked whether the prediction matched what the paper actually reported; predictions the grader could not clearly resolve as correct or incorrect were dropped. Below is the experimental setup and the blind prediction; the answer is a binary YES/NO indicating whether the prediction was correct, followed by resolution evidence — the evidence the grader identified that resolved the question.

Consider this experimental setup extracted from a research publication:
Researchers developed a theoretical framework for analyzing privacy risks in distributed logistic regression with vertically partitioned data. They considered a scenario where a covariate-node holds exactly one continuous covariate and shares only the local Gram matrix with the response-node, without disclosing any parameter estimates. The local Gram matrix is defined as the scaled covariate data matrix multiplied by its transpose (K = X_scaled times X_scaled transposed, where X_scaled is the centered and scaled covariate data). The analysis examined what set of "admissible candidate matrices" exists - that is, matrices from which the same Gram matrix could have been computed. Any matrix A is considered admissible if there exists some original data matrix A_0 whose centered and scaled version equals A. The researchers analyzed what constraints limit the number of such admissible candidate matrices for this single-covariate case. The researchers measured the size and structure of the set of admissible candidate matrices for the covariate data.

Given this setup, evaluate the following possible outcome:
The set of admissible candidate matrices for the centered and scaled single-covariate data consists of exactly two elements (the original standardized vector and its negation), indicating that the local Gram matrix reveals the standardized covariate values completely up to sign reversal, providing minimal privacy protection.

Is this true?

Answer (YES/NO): YES